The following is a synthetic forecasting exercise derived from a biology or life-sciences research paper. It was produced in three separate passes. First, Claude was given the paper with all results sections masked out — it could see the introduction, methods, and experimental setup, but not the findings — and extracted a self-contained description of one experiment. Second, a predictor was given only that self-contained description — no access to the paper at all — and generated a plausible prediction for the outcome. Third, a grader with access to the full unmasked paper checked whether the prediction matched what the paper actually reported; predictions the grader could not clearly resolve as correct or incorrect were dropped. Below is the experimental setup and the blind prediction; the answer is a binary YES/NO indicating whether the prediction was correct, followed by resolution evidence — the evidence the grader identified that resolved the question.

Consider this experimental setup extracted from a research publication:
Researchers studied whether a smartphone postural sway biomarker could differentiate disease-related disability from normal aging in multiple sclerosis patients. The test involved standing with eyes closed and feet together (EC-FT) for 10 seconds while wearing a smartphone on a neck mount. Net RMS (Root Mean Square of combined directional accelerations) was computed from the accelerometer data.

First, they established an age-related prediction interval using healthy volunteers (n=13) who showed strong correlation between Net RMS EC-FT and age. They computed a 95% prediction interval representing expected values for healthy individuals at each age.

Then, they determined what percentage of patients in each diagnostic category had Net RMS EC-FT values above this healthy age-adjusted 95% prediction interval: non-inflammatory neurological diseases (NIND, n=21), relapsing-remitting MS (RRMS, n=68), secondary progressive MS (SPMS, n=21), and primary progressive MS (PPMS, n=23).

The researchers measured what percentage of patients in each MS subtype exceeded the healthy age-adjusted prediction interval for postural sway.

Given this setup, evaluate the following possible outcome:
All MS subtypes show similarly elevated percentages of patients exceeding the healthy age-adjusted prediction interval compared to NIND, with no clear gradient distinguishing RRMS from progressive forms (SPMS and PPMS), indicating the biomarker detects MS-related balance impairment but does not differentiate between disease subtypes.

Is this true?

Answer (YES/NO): NO